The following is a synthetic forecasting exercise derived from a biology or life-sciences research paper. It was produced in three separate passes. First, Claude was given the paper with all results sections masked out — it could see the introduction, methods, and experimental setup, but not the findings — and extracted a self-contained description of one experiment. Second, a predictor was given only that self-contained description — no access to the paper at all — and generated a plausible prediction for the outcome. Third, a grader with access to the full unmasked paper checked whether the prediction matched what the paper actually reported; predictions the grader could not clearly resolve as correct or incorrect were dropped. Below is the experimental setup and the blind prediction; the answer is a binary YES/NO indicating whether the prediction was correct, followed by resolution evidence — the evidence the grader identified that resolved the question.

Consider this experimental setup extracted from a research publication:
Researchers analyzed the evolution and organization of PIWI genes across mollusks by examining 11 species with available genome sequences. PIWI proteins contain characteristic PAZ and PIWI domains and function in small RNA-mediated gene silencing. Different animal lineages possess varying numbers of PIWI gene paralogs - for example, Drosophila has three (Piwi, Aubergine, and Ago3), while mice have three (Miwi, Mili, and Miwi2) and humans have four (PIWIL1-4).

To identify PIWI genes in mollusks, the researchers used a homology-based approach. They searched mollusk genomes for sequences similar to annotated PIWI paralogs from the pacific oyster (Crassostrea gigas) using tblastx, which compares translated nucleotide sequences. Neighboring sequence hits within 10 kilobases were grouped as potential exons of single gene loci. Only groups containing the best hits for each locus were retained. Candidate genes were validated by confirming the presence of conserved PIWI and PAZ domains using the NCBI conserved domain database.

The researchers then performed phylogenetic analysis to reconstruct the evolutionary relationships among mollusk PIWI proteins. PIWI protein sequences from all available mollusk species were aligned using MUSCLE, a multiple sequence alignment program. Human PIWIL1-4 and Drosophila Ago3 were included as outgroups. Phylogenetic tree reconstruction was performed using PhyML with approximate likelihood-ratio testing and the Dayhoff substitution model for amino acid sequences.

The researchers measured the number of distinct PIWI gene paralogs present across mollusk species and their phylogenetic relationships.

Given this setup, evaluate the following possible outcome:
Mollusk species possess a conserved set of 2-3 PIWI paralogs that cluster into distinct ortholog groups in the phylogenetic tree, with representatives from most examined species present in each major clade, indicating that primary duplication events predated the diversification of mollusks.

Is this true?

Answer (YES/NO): NO